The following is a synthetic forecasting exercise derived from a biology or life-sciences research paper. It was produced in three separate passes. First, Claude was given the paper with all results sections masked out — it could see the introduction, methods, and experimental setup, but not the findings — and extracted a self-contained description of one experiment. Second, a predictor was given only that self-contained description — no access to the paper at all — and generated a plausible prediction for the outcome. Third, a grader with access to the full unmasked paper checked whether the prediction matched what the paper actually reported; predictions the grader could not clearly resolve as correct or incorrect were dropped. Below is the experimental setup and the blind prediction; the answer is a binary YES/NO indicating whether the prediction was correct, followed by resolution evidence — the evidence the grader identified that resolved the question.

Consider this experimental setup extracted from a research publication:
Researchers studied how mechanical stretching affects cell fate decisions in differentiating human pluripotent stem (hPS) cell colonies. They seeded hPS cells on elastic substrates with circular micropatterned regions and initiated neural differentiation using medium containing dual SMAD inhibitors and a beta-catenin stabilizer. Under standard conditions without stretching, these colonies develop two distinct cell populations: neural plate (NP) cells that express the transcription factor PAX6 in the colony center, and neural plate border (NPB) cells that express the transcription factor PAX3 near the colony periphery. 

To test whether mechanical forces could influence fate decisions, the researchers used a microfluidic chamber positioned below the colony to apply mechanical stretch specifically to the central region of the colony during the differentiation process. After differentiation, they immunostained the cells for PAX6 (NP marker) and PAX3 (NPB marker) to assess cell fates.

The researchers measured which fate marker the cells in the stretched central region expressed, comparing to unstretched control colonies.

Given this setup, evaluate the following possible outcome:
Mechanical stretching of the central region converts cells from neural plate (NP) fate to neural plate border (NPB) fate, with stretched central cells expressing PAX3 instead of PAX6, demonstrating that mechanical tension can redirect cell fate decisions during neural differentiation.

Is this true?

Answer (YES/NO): YES